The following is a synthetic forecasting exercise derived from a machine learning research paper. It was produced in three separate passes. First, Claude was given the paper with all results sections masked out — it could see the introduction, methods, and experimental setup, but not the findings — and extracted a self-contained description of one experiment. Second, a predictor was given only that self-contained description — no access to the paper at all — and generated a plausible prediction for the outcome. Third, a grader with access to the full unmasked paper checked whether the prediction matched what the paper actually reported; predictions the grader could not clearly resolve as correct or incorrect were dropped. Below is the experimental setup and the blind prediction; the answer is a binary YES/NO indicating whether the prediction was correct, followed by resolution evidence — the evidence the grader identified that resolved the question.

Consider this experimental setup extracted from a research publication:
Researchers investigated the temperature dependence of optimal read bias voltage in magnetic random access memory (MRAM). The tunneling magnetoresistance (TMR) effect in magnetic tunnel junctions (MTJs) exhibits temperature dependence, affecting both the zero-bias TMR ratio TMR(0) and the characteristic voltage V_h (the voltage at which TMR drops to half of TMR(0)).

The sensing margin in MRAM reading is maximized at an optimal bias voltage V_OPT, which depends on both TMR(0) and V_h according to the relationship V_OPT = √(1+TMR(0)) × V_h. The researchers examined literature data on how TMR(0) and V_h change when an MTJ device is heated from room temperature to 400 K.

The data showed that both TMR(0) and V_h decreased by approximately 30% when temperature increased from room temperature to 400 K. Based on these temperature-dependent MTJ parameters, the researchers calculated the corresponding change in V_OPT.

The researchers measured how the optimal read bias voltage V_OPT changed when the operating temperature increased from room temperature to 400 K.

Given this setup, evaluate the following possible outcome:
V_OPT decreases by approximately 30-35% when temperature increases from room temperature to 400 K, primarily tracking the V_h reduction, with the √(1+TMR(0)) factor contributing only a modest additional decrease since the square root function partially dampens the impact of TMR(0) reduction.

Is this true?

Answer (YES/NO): NO